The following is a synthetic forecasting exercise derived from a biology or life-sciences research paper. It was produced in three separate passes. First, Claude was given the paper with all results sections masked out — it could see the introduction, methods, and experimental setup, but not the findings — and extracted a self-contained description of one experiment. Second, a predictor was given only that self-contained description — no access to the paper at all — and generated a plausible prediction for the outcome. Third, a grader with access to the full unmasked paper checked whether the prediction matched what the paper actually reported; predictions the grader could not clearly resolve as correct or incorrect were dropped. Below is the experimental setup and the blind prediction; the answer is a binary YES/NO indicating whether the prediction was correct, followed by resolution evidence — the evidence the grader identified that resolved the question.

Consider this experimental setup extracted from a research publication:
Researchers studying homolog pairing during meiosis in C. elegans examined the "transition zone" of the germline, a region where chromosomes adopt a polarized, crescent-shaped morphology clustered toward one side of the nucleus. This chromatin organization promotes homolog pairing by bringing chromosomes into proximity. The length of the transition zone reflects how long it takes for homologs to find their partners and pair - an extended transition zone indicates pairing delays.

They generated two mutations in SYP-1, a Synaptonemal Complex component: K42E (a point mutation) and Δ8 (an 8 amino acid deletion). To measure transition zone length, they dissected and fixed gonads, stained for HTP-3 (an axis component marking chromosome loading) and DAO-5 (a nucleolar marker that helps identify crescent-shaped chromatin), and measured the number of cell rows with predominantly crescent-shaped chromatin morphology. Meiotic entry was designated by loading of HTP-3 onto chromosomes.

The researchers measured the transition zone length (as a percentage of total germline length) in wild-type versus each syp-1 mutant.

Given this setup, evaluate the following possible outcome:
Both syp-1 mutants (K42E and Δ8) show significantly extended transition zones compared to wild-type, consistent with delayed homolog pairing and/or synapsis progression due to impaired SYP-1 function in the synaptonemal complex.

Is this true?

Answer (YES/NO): NO